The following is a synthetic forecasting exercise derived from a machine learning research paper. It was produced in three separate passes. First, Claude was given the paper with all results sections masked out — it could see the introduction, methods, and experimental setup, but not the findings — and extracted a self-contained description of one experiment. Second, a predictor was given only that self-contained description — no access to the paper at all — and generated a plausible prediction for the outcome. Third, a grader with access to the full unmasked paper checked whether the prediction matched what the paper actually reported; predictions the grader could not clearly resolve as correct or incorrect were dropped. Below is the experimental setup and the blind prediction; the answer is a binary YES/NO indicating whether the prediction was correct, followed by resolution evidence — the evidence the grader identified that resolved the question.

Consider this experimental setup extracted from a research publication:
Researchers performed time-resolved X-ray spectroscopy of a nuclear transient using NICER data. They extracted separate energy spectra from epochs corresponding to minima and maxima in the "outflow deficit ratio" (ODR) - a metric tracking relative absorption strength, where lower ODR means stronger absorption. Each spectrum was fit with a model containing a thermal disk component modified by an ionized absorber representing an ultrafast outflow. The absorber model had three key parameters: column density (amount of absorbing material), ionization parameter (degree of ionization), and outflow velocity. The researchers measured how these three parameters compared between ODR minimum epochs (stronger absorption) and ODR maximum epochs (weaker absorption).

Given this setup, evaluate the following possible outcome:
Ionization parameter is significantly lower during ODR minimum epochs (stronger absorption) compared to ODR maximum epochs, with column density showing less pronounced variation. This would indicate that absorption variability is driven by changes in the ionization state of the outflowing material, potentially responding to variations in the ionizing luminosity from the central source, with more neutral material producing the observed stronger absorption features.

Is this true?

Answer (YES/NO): NO